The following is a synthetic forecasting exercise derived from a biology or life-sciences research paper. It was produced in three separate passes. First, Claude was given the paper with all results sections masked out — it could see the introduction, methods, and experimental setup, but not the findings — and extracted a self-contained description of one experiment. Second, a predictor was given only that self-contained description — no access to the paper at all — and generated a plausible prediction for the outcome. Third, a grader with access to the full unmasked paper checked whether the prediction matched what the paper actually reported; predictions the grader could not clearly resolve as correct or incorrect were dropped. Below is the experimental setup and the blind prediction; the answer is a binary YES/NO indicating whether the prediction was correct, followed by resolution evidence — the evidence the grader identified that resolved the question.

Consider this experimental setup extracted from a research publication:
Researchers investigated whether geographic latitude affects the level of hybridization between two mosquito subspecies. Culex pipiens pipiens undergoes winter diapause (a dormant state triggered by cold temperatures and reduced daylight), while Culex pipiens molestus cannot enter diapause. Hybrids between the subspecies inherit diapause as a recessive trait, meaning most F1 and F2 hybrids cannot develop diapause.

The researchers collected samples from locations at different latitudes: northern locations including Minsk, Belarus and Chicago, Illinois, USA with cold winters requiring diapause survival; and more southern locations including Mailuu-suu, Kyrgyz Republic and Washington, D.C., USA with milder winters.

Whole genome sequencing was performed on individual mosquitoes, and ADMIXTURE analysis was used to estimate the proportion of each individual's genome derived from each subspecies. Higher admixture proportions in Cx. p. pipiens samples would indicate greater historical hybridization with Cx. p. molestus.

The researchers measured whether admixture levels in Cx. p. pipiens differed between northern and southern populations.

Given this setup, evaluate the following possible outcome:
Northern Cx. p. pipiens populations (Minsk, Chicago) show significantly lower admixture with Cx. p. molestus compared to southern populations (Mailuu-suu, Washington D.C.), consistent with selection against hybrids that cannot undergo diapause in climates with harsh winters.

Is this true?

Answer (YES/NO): YES